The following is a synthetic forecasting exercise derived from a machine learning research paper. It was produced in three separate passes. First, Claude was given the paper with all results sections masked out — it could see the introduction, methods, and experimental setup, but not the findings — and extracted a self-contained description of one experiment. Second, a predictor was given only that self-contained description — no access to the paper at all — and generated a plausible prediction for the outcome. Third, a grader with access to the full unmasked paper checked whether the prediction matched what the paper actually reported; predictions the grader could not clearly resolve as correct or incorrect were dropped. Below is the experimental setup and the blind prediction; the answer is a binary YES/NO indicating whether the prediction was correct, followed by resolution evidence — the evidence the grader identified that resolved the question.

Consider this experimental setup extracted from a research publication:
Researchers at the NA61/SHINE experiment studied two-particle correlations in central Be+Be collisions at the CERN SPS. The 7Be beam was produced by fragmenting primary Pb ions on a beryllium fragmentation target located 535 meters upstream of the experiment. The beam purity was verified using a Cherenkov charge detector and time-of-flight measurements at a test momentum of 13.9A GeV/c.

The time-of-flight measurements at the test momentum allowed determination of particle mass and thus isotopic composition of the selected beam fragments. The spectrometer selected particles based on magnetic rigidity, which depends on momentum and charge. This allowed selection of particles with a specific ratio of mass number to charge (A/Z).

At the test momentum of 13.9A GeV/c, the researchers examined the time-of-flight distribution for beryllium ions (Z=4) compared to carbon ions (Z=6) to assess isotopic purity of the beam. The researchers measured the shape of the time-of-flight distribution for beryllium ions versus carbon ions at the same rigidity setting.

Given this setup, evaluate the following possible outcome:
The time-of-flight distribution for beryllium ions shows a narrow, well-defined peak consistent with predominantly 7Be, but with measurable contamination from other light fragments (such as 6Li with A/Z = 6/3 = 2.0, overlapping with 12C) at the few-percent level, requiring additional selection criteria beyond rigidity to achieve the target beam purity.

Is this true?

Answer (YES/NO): NO